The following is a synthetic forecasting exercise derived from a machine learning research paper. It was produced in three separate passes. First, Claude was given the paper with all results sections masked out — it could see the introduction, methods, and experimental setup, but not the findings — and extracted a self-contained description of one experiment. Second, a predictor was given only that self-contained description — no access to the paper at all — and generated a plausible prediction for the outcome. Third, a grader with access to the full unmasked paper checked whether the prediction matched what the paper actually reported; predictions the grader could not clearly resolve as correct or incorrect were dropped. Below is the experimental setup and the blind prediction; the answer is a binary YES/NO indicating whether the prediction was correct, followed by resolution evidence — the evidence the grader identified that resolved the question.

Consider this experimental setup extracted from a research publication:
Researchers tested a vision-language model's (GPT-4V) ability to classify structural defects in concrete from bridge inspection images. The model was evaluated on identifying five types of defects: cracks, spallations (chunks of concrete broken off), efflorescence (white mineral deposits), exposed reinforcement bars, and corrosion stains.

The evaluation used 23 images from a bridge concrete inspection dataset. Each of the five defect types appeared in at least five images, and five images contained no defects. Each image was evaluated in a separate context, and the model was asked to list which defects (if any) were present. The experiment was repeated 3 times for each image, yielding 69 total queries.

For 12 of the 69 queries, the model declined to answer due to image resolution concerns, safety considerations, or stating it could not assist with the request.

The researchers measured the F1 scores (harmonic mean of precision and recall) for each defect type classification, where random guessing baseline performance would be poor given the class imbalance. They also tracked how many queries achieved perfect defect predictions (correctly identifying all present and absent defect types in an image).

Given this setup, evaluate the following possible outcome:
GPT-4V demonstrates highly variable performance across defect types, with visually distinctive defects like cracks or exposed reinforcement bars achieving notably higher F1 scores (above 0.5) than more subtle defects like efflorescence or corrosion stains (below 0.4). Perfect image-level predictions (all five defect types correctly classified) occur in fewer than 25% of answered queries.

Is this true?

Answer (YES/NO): NO